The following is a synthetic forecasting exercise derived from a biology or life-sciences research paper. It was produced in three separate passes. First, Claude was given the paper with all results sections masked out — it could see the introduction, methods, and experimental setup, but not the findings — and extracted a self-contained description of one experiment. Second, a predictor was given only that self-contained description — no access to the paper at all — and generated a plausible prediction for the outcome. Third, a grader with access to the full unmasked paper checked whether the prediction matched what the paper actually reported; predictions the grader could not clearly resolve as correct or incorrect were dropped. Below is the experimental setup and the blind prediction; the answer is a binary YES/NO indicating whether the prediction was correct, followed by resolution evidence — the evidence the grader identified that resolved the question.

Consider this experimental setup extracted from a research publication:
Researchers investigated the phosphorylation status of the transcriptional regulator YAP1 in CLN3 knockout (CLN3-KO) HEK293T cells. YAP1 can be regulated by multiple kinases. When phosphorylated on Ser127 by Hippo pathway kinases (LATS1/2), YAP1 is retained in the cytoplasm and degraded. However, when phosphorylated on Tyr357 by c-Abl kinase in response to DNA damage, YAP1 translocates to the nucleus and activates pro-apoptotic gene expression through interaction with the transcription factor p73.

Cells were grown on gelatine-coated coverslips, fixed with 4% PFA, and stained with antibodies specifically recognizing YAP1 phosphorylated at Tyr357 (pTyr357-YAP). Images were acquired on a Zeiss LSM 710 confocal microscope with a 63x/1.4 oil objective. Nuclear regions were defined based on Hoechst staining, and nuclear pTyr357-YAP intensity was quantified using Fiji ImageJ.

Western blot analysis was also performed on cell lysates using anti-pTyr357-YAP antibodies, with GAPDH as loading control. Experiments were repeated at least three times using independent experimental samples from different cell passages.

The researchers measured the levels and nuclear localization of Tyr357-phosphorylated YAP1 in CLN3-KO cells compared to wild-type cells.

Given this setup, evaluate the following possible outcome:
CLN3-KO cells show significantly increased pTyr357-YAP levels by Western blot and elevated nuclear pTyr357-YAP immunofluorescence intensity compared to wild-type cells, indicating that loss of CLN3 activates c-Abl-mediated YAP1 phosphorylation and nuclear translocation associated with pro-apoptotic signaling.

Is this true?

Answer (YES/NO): YES